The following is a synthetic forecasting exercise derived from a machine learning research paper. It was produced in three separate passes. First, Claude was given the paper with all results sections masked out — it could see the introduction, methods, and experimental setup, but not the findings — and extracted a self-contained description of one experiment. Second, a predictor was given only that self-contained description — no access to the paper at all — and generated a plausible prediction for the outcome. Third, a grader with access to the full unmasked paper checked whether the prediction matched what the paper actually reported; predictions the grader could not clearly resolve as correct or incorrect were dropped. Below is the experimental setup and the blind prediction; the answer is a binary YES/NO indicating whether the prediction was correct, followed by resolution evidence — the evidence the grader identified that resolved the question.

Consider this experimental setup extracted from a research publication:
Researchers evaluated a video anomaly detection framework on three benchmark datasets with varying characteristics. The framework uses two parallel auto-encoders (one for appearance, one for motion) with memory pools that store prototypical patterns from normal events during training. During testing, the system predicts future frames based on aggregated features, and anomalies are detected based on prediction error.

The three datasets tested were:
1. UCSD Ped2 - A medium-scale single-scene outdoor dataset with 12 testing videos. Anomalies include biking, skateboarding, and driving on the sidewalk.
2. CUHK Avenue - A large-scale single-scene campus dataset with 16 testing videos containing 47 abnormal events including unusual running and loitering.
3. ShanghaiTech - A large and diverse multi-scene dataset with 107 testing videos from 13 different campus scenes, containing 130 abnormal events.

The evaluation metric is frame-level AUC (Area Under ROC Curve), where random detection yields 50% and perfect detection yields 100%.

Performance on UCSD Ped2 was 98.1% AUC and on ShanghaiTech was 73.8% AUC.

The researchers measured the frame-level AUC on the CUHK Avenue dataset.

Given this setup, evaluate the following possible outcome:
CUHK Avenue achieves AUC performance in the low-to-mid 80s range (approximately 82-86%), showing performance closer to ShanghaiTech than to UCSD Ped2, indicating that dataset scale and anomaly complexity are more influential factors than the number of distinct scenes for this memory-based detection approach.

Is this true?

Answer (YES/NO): NO